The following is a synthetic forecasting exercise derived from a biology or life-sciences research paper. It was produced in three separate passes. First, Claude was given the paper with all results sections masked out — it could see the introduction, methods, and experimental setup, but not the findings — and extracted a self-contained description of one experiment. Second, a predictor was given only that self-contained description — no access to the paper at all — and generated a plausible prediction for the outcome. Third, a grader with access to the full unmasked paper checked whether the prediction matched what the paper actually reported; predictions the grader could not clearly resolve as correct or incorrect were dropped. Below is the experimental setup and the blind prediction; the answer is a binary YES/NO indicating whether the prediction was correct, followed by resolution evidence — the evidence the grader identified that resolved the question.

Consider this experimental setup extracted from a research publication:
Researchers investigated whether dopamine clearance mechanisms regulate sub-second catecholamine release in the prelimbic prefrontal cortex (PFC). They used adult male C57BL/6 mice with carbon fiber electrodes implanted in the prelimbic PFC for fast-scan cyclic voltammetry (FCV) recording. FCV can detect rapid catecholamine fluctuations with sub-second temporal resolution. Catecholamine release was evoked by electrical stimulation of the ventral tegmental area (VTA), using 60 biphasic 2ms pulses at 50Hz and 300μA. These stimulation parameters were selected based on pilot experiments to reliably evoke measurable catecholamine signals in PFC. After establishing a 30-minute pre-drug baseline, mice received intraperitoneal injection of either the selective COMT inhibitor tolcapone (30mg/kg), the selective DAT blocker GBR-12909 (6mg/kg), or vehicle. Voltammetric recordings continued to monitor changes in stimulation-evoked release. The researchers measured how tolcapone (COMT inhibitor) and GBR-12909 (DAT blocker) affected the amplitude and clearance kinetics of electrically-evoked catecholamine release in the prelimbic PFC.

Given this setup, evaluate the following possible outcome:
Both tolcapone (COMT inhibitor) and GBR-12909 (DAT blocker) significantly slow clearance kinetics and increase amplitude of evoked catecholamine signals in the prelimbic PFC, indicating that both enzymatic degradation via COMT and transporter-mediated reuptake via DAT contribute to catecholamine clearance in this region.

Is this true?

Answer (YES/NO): NO